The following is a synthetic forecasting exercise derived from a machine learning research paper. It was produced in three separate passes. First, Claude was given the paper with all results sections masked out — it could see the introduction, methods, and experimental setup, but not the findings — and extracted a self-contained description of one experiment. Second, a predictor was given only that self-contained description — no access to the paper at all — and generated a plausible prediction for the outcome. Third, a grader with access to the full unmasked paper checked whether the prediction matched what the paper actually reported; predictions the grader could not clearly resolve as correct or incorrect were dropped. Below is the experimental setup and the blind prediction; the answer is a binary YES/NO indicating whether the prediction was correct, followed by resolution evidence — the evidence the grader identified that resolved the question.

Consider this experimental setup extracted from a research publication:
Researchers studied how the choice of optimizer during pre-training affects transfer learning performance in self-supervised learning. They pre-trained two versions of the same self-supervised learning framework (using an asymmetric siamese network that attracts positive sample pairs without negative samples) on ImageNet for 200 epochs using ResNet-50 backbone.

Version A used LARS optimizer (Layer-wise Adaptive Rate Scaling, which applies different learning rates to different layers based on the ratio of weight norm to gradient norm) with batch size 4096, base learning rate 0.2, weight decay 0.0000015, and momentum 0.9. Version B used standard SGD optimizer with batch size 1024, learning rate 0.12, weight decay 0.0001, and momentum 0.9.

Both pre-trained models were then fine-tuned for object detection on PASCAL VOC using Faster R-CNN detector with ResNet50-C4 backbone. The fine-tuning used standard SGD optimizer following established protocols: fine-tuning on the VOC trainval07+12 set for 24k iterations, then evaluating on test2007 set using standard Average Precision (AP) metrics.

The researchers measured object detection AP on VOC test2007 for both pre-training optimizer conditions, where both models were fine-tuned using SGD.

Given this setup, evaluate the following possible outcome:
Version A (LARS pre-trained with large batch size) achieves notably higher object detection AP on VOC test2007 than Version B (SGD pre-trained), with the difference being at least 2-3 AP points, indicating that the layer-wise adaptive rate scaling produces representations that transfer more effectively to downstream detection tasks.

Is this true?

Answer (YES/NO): NO